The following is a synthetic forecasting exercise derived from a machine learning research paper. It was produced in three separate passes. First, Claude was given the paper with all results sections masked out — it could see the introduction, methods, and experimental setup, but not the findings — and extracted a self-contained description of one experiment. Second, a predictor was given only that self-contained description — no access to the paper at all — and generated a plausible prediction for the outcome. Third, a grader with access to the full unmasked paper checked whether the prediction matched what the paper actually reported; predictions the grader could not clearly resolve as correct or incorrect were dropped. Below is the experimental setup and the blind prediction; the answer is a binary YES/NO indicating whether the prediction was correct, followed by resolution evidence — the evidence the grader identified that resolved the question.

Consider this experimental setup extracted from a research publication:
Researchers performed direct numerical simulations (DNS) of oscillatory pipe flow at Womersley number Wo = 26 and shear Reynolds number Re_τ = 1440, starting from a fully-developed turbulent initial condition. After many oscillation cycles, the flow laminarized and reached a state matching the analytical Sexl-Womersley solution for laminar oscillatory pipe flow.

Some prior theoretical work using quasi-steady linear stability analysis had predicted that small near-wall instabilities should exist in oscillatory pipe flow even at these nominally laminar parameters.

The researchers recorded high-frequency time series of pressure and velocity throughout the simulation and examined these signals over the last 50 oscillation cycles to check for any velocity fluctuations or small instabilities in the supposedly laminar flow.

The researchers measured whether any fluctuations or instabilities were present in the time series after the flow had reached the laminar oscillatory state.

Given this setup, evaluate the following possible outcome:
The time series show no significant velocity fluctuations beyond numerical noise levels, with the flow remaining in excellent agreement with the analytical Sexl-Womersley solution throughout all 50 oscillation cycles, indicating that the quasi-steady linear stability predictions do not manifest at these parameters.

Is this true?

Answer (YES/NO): YES